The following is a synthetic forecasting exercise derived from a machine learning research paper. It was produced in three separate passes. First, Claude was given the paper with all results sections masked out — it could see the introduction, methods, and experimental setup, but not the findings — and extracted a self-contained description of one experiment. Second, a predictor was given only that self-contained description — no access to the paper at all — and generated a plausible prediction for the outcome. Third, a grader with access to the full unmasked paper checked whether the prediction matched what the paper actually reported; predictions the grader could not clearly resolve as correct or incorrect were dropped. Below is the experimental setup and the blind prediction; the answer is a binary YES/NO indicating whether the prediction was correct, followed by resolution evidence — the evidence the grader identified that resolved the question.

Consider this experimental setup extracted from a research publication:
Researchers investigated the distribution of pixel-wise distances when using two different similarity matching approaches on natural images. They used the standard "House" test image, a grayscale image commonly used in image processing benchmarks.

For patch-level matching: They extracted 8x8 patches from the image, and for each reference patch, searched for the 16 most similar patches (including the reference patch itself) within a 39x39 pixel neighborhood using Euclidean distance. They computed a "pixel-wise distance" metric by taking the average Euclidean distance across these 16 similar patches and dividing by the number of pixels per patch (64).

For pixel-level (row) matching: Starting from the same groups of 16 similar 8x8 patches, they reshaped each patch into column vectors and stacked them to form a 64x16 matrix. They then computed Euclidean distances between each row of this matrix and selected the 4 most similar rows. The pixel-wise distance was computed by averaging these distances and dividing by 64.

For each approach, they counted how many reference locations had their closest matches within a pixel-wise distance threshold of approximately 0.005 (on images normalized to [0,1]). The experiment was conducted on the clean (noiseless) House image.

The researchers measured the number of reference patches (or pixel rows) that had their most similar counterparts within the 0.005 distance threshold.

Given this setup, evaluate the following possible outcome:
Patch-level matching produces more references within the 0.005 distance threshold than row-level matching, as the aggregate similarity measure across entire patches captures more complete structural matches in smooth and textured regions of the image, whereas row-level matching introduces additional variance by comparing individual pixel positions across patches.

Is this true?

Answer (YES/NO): NO